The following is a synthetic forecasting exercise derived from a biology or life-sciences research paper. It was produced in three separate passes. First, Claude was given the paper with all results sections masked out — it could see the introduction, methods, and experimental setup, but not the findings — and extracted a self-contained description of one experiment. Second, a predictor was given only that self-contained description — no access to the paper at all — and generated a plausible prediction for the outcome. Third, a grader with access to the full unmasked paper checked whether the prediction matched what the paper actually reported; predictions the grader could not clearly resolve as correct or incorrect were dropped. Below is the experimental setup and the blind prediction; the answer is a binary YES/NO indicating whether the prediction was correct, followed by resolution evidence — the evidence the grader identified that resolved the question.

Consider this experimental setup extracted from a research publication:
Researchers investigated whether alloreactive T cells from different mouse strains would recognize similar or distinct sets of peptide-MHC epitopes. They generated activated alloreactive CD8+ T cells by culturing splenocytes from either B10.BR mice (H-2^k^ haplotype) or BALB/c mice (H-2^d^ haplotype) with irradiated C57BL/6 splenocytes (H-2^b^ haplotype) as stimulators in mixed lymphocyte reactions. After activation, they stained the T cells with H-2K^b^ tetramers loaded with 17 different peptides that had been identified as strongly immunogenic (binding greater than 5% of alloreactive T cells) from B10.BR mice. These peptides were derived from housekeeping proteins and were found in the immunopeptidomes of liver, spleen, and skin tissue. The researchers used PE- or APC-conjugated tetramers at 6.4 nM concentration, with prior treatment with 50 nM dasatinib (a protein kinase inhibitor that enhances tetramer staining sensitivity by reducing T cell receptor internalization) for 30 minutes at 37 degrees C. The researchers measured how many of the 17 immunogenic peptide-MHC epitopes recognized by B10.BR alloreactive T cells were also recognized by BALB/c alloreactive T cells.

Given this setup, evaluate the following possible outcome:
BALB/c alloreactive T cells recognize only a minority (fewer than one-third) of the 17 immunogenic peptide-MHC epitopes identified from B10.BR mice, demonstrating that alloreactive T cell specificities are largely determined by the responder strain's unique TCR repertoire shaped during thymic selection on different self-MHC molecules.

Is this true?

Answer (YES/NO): NO